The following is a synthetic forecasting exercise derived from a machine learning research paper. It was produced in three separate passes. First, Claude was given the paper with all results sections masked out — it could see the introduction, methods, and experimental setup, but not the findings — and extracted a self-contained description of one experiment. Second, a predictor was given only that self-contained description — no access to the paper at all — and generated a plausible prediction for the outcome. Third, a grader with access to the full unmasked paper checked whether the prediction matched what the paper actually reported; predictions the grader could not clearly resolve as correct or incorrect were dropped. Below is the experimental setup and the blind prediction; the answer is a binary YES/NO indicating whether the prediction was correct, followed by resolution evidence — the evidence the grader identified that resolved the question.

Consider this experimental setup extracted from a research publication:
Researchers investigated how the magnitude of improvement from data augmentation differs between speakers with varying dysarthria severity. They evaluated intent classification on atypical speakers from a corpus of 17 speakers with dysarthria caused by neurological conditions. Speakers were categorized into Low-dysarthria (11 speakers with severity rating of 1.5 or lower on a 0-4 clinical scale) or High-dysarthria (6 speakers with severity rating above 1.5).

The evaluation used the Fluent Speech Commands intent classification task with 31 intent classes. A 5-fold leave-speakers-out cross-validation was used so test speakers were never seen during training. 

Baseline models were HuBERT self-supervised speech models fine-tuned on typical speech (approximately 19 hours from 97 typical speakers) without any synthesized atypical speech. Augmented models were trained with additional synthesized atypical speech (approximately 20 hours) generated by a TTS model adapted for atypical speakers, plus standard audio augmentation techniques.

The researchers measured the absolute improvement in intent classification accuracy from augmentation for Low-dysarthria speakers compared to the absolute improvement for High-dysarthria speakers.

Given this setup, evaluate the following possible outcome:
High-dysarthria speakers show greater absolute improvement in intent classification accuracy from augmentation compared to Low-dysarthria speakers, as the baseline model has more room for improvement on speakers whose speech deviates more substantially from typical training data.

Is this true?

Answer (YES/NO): YES